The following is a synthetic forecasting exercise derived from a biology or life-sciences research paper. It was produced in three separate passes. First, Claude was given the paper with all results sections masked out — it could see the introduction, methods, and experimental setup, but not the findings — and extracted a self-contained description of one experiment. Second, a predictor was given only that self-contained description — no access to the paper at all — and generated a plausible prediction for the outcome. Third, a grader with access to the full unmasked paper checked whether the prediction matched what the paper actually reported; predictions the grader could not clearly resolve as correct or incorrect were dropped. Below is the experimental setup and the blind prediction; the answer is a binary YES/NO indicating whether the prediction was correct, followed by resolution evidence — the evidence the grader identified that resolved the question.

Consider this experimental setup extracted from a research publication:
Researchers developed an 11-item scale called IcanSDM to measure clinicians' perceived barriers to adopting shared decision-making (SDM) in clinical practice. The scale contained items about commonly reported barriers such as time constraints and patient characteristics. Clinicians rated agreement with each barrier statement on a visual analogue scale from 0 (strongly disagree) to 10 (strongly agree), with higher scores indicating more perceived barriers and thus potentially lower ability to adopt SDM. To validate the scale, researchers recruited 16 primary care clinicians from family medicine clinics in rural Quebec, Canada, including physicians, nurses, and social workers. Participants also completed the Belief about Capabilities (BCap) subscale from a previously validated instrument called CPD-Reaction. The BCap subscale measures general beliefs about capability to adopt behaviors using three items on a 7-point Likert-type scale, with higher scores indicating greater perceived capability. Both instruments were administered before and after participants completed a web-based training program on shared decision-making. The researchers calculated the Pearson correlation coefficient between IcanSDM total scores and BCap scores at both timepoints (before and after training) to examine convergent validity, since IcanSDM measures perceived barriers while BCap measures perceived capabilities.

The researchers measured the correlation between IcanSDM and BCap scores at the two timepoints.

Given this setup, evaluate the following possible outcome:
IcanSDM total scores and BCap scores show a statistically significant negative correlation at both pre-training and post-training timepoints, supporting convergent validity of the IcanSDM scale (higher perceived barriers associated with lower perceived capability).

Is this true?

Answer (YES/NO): NO